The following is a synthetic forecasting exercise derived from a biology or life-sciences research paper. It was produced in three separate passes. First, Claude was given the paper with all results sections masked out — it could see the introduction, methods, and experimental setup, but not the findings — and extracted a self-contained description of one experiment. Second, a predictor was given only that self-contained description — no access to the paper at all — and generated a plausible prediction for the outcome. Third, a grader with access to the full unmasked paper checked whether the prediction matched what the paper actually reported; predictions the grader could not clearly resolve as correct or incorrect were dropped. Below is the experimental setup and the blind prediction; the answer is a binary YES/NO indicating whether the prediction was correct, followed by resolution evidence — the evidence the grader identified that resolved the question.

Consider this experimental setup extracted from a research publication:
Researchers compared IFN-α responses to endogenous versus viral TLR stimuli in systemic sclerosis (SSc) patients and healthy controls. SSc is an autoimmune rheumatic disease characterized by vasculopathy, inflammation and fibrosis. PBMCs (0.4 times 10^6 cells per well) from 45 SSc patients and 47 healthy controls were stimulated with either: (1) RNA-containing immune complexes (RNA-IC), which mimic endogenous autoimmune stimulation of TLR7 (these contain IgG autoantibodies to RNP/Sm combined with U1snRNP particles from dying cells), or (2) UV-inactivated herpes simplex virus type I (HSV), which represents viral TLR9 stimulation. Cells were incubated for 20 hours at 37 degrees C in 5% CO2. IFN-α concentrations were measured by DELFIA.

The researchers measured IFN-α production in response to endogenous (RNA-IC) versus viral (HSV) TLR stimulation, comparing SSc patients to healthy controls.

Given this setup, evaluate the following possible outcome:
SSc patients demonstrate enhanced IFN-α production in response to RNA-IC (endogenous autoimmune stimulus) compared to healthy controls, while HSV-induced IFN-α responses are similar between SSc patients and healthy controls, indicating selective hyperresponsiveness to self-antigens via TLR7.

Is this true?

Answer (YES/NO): NO